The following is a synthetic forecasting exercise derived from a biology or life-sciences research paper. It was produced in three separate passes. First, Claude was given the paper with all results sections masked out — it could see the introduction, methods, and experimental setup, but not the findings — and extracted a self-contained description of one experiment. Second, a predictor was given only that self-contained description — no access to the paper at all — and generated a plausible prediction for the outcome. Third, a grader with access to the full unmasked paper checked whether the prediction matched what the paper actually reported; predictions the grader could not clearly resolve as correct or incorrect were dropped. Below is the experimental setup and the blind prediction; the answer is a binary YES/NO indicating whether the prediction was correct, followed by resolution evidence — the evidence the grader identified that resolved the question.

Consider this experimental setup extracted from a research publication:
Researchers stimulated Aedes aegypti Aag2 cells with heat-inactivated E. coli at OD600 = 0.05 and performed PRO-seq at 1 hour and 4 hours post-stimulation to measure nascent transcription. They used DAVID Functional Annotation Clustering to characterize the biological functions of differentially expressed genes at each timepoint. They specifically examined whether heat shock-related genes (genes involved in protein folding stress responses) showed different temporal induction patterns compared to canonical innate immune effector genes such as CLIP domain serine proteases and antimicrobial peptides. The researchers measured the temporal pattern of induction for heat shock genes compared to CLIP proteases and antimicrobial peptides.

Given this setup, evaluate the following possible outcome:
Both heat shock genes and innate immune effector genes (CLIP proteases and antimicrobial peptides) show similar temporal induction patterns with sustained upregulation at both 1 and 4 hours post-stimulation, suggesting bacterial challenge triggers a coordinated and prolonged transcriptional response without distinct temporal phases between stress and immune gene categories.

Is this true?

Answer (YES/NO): NO